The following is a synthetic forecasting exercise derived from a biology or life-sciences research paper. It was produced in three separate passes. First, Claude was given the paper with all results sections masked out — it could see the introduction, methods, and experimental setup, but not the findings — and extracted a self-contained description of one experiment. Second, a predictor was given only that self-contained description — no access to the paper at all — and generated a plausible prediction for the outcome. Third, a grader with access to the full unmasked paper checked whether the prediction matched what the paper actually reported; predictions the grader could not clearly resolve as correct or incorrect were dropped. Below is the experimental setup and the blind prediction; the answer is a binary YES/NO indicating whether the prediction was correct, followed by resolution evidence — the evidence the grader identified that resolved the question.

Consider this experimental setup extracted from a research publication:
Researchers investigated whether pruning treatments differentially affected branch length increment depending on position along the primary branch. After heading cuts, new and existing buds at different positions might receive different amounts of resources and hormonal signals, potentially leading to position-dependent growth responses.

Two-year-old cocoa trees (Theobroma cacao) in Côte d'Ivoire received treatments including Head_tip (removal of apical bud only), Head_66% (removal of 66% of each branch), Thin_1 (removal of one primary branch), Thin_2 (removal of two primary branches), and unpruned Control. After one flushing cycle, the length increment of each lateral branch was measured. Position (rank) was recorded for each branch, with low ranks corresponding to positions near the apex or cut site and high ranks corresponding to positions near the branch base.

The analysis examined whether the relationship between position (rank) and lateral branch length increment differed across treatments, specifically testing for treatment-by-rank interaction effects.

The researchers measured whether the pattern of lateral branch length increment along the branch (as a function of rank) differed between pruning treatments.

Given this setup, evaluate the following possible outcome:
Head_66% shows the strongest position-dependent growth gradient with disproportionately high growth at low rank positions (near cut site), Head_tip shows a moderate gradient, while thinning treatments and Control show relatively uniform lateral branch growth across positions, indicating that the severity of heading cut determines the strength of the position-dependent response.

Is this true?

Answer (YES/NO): NO